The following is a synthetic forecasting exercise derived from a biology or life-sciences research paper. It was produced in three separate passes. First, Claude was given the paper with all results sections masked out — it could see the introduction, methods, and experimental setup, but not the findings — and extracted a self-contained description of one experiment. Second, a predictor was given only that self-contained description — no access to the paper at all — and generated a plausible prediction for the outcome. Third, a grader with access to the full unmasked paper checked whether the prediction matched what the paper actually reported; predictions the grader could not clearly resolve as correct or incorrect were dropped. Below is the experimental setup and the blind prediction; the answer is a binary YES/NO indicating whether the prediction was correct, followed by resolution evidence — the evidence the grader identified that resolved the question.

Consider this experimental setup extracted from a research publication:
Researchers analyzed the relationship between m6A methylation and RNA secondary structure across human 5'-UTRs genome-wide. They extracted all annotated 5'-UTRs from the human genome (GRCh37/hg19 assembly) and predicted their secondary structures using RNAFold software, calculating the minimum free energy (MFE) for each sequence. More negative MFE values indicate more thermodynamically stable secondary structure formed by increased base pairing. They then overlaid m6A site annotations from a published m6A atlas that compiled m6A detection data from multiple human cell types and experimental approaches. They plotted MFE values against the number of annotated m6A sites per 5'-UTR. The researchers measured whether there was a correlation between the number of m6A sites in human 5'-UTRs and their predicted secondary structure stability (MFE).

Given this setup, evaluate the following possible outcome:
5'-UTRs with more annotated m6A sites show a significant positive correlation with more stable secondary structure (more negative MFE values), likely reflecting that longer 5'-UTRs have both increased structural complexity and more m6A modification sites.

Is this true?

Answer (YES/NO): YES